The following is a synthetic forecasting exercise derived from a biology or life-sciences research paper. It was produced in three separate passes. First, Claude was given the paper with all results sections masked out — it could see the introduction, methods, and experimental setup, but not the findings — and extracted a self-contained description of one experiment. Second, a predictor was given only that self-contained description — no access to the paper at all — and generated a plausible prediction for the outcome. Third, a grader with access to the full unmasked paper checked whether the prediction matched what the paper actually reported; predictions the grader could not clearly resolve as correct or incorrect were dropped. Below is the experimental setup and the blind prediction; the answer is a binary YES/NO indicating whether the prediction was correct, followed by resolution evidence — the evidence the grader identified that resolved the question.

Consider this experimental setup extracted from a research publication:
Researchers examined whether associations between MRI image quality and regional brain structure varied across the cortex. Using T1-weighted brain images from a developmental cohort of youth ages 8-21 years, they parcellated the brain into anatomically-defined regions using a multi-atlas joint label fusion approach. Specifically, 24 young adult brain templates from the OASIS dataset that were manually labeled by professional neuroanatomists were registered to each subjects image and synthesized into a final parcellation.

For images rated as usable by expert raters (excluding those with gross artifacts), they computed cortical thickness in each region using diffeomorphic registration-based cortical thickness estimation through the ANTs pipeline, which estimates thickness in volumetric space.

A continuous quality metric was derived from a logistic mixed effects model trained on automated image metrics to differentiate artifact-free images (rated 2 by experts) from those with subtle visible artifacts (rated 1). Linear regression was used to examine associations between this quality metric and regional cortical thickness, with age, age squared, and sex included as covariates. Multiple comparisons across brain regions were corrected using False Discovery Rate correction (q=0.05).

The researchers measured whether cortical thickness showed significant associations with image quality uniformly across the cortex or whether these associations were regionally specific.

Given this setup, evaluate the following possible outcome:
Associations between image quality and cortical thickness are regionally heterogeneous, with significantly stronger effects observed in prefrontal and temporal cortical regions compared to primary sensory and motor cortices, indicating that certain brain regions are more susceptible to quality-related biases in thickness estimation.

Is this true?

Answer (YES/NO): NO